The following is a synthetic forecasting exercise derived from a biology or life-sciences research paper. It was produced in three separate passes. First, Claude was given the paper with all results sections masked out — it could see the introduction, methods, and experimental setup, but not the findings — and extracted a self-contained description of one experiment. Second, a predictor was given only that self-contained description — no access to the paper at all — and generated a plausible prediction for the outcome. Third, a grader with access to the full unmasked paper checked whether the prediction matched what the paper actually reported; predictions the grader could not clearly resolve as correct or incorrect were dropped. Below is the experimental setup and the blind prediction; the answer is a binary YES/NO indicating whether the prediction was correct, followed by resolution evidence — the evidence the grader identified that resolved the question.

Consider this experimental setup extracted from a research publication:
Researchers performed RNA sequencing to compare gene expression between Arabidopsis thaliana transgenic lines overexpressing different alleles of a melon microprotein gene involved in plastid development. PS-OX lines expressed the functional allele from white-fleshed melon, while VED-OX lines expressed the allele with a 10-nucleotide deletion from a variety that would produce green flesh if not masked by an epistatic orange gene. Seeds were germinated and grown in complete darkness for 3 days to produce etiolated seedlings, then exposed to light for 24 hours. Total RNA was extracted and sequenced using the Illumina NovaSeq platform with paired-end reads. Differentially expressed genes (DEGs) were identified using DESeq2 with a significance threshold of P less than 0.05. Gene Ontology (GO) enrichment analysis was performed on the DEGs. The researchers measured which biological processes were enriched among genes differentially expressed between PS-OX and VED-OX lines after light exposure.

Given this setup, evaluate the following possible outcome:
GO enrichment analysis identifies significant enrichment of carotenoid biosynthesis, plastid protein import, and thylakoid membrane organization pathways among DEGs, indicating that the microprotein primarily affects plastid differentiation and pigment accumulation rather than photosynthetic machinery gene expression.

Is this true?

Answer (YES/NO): NO